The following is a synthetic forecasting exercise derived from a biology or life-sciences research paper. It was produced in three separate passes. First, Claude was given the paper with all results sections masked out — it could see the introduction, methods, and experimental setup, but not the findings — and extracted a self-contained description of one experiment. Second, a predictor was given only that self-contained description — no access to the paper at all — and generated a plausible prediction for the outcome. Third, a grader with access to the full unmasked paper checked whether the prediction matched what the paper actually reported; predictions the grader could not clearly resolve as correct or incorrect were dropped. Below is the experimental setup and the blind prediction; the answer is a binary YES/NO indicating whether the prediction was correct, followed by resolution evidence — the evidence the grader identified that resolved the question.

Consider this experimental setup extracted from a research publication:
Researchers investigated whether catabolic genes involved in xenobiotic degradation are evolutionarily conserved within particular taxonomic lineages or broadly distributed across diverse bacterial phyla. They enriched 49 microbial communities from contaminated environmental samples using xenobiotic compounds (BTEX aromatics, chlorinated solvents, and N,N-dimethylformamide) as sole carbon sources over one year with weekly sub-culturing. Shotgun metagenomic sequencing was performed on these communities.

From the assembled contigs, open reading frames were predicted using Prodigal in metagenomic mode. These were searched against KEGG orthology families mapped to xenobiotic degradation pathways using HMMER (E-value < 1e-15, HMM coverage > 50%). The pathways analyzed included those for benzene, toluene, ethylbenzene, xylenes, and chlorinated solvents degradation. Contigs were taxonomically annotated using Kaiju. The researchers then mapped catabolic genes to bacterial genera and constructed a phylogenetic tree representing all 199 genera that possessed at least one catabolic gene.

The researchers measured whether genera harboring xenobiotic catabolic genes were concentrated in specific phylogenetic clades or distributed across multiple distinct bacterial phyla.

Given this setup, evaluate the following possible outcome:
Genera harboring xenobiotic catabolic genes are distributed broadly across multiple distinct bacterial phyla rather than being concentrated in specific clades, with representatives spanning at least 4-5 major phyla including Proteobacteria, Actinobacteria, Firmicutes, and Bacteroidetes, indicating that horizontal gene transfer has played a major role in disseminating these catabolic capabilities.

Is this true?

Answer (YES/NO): NO